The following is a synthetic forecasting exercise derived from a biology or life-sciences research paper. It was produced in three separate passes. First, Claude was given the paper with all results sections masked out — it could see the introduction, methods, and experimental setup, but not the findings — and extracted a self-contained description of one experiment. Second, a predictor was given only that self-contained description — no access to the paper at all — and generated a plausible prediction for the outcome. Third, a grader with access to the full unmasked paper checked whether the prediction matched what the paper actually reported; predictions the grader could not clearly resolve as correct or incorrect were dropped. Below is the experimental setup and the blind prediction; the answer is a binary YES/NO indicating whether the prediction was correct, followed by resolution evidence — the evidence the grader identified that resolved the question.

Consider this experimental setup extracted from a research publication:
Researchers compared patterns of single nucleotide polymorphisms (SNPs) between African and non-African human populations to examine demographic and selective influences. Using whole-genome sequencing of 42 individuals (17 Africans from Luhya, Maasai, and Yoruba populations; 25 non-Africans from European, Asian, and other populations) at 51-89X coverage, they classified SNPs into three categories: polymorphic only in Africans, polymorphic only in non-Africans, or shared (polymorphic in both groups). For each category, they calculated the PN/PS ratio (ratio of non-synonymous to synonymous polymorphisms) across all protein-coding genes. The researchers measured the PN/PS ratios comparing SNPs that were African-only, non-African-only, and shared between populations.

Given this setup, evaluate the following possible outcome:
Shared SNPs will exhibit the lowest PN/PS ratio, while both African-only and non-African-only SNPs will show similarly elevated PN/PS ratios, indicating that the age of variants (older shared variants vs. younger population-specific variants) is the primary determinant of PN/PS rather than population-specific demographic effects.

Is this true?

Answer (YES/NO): NO